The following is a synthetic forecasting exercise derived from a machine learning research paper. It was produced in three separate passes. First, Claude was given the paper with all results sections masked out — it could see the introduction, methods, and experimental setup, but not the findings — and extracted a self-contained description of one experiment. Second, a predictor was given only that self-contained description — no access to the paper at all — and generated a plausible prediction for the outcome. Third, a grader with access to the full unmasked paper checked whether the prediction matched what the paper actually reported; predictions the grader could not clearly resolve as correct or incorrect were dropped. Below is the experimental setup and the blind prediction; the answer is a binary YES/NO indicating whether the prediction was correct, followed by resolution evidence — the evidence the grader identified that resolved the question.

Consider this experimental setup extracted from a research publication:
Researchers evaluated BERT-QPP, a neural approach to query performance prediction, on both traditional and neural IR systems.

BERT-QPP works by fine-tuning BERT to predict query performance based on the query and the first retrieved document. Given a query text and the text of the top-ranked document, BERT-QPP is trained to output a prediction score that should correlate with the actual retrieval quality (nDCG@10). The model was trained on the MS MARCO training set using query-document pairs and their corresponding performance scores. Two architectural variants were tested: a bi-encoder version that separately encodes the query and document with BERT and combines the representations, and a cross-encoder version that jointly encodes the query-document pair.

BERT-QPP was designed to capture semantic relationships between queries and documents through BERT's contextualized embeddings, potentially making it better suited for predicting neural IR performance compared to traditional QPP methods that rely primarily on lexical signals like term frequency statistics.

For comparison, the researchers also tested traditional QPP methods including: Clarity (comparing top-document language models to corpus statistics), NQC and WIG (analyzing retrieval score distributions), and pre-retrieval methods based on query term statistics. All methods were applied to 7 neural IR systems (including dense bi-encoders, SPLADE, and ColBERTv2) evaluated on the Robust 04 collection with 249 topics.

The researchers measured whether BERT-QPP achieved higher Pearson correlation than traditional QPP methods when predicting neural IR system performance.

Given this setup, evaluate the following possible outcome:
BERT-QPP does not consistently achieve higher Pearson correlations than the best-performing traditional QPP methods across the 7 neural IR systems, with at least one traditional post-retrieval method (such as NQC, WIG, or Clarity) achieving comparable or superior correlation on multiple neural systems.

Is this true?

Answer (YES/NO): YES